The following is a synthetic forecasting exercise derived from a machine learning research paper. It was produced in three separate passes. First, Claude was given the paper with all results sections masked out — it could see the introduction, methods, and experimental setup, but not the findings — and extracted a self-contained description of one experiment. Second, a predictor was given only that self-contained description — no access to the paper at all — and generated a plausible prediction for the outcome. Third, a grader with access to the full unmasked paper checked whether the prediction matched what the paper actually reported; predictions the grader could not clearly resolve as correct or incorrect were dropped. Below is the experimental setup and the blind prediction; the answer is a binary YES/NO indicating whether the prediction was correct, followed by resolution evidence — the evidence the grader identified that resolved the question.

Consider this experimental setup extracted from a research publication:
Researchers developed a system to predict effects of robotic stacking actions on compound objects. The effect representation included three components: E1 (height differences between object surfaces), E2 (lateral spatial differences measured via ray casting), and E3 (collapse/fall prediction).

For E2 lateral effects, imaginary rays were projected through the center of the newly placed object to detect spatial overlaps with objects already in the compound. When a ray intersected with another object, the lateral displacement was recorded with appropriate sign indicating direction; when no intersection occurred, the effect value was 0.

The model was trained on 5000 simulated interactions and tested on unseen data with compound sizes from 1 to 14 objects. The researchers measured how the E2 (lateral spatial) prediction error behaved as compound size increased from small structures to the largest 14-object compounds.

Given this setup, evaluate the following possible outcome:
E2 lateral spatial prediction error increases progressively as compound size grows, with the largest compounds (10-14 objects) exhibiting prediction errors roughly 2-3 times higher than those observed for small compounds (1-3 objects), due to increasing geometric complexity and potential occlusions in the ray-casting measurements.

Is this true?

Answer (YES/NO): NO